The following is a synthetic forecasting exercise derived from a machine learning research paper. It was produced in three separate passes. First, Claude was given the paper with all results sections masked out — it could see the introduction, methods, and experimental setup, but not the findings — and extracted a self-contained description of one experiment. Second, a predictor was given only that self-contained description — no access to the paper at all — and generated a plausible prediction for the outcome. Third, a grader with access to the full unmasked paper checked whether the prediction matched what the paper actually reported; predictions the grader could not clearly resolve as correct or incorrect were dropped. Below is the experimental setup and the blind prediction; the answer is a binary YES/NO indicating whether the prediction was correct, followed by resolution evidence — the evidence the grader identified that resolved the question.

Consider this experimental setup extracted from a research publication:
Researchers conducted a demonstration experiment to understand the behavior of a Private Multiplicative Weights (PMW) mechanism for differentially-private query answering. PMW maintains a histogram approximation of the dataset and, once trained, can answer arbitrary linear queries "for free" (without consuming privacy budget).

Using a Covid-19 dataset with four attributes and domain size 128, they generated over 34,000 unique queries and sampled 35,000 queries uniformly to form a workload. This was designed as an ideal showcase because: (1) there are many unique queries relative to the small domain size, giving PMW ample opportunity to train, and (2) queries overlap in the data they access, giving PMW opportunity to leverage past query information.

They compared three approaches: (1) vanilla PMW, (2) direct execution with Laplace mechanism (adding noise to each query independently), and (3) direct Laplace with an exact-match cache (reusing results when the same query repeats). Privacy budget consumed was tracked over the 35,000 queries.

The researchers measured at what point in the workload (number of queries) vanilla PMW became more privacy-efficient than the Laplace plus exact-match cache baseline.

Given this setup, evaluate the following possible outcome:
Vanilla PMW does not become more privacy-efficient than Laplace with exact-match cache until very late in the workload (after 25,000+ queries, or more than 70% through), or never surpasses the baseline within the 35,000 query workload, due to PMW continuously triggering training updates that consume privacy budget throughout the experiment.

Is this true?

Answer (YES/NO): YES